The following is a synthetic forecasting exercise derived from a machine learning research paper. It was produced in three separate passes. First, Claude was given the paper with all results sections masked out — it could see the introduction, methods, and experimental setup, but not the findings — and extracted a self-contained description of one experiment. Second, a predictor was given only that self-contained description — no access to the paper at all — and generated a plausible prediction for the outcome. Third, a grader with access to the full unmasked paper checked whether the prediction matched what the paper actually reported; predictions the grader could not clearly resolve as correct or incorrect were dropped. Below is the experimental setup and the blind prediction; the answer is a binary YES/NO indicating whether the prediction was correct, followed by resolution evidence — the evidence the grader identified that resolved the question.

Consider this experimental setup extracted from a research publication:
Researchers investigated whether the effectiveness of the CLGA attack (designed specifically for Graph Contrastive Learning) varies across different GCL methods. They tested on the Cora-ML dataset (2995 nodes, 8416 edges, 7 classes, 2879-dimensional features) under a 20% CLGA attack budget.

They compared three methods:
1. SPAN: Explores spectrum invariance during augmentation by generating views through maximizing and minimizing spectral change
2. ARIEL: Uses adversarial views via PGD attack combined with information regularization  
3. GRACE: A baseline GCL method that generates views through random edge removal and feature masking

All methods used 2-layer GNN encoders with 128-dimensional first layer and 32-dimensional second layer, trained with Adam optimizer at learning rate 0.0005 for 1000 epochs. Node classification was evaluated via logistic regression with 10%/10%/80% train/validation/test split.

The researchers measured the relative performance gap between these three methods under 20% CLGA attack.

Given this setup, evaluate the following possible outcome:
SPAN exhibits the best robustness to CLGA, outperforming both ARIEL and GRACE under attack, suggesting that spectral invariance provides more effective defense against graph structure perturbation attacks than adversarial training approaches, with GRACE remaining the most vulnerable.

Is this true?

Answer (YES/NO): NO